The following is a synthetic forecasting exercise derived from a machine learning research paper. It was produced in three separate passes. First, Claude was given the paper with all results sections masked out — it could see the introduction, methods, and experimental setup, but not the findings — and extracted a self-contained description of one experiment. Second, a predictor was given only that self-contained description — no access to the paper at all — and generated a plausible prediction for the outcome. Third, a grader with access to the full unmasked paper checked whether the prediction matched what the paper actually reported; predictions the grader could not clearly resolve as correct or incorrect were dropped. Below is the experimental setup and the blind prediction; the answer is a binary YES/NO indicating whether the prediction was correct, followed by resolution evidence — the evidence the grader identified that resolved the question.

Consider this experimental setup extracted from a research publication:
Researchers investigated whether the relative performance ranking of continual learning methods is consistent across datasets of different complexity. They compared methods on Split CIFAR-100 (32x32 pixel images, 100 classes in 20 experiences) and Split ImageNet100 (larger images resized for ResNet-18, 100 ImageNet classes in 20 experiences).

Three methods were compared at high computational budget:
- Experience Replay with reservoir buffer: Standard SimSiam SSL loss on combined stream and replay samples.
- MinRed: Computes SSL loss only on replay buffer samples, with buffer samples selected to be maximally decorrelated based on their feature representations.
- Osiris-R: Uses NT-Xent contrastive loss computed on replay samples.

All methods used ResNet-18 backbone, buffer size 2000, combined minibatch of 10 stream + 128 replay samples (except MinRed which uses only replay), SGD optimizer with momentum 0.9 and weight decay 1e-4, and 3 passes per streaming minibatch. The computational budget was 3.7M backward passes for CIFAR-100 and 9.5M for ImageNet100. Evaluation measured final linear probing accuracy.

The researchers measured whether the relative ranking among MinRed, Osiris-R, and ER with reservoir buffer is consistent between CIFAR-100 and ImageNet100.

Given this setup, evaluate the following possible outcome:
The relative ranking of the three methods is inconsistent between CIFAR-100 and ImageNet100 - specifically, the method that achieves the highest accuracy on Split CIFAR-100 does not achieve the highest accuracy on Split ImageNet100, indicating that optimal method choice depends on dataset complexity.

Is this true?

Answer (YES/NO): NO